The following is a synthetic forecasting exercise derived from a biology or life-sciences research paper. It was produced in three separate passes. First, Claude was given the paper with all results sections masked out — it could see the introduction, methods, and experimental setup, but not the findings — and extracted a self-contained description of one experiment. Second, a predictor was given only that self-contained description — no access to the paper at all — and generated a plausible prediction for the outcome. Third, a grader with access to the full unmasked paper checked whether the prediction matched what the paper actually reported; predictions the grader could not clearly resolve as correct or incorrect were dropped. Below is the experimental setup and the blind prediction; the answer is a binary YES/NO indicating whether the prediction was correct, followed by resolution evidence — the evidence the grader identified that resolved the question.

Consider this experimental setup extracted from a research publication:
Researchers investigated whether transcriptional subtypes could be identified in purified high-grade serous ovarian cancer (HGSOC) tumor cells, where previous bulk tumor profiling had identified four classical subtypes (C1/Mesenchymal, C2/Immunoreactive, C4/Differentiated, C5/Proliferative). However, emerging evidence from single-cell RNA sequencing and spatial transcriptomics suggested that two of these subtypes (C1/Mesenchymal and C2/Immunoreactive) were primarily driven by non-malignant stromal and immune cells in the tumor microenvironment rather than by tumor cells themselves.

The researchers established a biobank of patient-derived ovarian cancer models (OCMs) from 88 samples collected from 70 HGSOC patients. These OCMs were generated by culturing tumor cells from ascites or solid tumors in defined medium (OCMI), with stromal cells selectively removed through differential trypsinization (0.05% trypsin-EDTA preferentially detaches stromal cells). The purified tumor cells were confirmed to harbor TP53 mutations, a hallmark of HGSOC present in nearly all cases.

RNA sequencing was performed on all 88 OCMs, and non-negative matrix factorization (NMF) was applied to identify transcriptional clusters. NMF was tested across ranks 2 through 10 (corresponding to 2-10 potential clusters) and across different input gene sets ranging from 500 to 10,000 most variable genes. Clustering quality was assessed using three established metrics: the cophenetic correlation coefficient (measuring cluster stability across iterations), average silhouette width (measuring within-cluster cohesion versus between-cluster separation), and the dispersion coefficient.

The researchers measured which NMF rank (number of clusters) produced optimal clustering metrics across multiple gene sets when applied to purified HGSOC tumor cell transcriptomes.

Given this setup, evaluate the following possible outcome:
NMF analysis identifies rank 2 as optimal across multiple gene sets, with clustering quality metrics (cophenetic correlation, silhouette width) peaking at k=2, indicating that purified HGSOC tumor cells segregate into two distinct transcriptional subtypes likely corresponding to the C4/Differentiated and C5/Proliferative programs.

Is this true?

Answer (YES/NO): NO